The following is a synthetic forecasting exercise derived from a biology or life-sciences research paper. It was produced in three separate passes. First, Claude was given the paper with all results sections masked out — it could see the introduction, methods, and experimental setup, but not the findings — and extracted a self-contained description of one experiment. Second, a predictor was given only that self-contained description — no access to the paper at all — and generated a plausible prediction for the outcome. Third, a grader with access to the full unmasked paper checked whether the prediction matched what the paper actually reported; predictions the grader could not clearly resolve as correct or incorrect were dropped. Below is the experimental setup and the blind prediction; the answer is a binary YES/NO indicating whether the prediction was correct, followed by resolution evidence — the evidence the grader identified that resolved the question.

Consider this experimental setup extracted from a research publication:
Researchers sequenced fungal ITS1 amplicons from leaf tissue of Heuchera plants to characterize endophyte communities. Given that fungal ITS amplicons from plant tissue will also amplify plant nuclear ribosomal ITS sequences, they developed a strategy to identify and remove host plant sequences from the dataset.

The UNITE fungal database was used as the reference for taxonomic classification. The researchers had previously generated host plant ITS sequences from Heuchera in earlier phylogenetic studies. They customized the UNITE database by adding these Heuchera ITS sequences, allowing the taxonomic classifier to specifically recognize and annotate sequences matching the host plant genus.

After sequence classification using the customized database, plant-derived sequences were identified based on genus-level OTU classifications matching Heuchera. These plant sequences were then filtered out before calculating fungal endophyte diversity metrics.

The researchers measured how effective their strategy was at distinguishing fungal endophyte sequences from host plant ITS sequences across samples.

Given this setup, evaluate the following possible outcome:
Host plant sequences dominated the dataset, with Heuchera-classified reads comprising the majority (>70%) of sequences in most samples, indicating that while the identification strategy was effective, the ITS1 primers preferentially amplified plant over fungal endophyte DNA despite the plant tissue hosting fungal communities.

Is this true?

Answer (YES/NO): YES